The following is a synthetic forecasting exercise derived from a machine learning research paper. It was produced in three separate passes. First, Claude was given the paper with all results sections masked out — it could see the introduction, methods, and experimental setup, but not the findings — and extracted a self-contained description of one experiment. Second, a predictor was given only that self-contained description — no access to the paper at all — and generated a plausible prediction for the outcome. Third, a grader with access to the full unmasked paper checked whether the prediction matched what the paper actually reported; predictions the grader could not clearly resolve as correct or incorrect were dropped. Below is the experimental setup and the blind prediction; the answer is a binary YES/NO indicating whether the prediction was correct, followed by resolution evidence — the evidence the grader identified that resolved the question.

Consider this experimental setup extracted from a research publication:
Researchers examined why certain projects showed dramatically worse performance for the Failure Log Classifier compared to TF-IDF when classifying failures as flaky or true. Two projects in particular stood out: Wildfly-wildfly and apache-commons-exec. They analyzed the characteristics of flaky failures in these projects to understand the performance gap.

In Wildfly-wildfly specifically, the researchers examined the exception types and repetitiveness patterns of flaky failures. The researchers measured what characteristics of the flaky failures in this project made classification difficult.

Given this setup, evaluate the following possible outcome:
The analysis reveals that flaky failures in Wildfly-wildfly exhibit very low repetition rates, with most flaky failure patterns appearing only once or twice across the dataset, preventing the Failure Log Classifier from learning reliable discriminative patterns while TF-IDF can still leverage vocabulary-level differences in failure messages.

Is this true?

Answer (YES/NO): NO